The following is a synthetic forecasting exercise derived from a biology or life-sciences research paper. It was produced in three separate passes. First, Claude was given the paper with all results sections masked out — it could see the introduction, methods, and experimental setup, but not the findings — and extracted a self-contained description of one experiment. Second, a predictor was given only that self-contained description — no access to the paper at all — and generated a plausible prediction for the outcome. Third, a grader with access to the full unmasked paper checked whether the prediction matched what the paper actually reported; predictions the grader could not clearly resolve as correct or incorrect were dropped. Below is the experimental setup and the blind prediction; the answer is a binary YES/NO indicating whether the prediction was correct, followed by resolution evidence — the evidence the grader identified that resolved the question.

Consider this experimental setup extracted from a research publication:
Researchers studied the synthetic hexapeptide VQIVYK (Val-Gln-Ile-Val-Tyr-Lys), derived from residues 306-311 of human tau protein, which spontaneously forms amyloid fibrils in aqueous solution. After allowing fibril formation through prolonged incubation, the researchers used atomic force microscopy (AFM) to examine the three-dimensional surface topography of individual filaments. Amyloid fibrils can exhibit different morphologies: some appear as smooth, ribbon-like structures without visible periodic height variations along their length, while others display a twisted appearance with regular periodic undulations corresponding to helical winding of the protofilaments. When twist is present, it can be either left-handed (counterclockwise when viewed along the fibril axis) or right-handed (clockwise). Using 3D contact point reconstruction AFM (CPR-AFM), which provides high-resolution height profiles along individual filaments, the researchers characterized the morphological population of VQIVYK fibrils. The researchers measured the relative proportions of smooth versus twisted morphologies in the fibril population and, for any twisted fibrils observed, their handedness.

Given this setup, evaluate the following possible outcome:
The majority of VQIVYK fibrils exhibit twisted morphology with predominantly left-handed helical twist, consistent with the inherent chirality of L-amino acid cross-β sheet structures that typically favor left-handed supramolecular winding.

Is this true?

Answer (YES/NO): NO